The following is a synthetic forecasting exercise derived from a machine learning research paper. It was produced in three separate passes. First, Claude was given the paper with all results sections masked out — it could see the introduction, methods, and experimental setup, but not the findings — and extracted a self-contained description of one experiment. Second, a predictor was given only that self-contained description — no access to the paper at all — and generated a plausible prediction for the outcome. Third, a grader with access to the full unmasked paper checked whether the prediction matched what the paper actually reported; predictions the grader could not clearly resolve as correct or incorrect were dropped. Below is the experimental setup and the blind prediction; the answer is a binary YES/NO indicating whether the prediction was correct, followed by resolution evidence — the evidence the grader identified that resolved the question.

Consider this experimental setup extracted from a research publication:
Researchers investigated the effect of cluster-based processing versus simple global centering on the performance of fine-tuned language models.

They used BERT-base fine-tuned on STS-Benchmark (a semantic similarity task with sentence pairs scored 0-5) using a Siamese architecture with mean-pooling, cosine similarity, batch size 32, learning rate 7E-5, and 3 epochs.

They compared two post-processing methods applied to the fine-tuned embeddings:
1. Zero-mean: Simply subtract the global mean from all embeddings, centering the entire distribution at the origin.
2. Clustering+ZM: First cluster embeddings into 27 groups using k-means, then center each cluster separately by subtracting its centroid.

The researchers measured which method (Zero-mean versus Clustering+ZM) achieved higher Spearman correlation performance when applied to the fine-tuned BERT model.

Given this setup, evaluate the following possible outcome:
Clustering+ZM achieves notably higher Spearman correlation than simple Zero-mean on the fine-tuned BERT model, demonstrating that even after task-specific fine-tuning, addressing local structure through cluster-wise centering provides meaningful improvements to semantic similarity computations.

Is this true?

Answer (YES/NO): NO